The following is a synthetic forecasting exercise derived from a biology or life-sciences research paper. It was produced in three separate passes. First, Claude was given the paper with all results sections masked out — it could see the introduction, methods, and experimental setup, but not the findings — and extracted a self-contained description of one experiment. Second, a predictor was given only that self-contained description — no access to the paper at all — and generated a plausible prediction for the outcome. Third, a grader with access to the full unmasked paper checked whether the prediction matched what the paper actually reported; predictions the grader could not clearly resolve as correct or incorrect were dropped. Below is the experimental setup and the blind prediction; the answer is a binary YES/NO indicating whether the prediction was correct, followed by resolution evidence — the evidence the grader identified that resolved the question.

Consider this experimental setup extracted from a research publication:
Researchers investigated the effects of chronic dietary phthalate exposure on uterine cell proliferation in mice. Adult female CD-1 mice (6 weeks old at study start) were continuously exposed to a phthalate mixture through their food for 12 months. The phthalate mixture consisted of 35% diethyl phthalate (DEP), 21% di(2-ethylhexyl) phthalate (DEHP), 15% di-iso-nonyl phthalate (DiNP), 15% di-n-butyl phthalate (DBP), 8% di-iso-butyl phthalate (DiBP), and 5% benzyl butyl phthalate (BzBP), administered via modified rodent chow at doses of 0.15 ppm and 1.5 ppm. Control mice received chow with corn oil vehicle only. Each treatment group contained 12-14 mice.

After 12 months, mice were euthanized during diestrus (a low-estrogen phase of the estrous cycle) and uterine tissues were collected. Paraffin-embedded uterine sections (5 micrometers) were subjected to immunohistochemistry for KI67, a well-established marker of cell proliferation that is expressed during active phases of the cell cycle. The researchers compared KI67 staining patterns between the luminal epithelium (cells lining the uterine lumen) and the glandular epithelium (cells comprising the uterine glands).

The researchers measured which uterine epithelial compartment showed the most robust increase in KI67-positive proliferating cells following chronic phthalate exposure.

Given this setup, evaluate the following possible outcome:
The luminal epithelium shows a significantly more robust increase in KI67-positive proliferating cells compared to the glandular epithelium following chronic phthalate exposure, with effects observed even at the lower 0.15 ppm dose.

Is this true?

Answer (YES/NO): NO